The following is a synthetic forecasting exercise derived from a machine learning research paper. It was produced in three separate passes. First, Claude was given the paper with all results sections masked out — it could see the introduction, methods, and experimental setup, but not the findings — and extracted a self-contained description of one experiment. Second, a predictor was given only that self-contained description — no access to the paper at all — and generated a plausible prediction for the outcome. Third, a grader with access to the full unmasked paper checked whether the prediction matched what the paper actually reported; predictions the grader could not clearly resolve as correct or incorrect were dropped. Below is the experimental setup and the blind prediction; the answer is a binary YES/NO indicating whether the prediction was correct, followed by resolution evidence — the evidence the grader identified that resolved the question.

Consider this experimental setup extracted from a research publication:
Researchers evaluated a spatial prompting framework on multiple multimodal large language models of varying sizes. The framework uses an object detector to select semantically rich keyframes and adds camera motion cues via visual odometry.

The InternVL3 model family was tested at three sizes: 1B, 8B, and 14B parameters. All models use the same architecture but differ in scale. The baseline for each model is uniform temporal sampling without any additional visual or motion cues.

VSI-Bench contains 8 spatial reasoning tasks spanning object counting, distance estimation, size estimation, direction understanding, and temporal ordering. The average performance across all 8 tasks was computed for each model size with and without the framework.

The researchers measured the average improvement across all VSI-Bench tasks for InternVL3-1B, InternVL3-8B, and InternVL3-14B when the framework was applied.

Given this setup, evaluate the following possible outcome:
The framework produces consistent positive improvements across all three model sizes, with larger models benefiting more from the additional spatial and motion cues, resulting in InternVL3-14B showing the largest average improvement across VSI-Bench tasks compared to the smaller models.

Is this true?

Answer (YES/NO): NO